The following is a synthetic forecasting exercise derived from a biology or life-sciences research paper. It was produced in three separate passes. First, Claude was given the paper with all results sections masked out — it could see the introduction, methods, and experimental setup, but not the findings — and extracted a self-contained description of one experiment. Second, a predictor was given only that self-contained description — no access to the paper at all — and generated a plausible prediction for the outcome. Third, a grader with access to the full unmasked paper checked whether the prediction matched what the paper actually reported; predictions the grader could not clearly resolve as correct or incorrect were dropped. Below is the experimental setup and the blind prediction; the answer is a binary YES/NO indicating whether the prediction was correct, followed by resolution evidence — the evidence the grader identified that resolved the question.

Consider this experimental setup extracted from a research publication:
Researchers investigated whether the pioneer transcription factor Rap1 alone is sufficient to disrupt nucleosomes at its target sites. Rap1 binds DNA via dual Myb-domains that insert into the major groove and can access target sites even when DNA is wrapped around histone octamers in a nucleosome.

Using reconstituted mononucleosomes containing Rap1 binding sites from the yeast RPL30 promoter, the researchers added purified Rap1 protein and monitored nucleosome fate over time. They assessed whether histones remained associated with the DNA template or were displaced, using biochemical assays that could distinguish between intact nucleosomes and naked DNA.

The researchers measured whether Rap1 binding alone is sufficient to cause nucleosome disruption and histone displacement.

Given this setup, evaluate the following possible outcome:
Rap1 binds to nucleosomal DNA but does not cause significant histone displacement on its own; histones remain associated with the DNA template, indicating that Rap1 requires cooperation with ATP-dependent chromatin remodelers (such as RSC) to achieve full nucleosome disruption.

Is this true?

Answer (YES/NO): YES